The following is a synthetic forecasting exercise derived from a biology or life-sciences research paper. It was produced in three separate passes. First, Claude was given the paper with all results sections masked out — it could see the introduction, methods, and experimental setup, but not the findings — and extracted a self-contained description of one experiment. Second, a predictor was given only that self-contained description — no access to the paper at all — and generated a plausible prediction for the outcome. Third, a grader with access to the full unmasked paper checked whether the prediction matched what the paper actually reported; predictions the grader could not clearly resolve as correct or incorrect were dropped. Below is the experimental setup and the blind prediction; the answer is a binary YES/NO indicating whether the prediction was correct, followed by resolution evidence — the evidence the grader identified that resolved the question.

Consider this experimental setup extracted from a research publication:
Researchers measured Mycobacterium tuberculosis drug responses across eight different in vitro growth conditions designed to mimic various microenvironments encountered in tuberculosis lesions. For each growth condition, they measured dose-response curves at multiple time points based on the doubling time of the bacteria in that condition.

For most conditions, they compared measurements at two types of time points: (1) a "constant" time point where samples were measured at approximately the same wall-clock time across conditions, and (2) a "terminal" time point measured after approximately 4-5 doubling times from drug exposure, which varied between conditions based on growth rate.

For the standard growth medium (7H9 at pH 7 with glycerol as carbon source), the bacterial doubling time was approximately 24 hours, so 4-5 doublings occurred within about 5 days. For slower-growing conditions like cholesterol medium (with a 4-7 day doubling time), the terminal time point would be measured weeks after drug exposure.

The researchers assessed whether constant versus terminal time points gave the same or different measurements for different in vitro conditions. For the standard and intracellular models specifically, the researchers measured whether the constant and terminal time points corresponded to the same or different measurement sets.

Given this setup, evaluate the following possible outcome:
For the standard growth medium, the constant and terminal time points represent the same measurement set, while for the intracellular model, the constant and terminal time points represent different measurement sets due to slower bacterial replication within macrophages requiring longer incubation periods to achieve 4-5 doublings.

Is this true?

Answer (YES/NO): NO